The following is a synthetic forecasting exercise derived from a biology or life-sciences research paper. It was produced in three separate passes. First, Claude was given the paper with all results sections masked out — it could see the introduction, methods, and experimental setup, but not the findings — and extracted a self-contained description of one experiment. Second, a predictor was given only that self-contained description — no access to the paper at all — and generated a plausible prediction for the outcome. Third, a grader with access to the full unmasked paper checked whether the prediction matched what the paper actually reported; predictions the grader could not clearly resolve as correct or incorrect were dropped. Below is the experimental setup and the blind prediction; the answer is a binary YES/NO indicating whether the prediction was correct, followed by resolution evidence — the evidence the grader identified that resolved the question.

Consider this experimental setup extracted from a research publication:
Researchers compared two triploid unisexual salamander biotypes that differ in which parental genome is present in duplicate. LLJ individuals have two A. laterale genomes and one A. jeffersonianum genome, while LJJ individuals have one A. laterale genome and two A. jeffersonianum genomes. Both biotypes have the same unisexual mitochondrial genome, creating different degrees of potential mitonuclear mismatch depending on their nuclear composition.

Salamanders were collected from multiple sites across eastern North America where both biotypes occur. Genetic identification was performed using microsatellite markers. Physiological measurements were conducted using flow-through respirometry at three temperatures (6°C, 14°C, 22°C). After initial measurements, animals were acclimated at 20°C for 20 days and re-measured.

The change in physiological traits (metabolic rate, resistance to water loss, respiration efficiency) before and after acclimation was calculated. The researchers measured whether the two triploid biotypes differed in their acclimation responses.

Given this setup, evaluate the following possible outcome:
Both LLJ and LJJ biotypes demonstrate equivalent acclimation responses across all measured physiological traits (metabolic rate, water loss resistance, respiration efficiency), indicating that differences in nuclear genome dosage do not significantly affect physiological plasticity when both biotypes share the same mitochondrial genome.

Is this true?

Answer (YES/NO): NO